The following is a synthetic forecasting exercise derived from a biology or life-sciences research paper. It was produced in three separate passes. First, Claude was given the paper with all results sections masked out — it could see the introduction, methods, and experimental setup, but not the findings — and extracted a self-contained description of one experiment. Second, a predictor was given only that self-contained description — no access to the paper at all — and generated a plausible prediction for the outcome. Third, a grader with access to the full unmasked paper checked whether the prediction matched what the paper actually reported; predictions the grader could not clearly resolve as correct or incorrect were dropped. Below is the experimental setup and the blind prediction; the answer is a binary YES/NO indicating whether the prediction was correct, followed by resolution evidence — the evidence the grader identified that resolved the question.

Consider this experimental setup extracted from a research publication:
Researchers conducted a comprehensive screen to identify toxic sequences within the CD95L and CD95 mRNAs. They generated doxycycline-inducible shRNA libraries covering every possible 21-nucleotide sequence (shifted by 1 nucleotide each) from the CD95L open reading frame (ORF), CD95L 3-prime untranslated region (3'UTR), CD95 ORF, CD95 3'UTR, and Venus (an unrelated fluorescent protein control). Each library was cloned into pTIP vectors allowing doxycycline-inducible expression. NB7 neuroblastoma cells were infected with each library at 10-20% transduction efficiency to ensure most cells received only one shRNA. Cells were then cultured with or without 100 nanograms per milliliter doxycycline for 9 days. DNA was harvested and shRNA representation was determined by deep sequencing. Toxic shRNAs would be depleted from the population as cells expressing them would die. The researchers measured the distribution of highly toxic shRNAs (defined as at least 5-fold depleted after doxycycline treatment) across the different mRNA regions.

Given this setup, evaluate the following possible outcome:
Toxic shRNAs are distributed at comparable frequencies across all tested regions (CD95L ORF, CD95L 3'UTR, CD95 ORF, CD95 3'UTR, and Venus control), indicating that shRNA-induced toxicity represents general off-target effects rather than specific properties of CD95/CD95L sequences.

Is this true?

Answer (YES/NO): NO